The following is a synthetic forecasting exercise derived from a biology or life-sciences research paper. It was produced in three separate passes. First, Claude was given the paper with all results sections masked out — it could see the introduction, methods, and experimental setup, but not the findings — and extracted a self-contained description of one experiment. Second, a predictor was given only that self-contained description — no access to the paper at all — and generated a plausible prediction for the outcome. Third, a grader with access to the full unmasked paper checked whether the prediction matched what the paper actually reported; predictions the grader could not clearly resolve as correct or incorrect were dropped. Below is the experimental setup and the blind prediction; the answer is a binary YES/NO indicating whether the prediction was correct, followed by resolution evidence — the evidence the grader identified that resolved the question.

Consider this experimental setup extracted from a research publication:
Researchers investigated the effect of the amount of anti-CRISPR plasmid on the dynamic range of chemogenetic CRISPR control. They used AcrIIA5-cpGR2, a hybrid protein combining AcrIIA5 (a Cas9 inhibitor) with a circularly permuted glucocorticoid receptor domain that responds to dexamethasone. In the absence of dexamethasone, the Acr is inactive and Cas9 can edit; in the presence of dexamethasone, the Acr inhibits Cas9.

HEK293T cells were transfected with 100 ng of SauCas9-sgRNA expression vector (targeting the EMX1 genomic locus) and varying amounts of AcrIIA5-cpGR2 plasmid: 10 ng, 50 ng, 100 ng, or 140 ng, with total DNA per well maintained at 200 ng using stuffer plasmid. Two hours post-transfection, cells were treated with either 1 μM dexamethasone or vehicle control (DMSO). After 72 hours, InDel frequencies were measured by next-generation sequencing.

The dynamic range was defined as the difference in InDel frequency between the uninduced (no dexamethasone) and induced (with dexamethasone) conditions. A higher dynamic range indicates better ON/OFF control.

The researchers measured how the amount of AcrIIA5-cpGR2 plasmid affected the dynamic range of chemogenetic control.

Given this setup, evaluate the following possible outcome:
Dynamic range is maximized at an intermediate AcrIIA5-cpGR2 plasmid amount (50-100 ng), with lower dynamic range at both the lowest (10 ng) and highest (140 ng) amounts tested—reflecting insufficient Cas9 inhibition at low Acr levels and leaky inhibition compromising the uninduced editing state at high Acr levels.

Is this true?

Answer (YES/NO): NO